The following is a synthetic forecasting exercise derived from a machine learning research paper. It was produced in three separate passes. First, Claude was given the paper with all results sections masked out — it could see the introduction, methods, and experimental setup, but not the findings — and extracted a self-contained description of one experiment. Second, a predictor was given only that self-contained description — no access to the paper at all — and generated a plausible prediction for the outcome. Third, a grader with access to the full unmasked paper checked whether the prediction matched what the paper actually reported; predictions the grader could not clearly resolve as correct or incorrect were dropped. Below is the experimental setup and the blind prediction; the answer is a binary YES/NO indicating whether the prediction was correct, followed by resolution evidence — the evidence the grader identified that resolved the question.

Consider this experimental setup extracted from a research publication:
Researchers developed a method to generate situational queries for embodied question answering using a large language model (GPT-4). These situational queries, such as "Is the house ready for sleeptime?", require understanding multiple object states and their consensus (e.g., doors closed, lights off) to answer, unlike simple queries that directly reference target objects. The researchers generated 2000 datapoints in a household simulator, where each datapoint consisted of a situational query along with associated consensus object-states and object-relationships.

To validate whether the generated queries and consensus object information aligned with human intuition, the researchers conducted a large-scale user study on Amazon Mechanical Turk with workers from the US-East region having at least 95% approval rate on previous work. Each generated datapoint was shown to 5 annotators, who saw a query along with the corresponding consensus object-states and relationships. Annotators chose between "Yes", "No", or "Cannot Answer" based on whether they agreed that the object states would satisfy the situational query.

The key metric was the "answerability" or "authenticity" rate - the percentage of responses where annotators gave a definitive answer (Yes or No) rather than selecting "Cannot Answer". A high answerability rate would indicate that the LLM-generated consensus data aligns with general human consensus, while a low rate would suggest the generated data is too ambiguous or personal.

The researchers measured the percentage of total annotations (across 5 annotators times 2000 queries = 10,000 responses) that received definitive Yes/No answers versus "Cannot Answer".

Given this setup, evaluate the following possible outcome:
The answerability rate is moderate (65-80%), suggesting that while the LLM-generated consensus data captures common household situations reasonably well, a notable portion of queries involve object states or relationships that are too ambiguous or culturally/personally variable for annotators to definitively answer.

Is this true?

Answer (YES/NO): NO